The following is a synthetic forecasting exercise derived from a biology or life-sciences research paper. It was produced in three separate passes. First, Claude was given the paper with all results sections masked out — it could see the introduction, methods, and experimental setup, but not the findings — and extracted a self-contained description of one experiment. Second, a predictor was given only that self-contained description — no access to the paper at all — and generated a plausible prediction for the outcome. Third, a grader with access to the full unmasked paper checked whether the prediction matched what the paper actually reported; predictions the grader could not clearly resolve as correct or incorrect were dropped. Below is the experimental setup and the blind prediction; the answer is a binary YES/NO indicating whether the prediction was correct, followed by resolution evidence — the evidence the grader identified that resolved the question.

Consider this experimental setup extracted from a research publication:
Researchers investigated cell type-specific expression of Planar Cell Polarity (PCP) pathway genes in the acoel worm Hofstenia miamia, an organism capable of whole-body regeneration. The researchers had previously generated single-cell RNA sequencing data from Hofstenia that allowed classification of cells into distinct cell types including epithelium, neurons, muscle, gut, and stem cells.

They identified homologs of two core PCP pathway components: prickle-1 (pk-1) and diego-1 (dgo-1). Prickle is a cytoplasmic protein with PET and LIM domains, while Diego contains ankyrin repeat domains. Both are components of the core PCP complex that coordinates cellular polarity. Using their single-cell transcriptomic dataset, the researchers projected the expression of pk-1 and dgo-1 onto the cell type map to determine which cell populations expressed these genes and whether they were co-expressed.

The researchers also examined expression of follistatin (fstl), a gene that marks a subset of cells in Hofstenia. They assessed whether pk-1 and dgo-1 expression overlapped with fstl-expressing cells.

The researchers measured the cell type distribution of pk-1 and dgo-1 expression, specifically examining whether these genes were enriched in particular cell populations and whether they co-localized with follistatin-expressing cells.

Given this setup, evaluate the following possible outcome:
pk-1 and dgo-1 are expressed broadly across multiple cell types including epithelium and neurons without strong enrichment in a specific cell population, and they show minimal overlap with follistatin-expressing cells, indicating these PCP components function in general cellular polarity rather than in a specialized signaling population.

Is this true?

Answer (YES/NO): NO